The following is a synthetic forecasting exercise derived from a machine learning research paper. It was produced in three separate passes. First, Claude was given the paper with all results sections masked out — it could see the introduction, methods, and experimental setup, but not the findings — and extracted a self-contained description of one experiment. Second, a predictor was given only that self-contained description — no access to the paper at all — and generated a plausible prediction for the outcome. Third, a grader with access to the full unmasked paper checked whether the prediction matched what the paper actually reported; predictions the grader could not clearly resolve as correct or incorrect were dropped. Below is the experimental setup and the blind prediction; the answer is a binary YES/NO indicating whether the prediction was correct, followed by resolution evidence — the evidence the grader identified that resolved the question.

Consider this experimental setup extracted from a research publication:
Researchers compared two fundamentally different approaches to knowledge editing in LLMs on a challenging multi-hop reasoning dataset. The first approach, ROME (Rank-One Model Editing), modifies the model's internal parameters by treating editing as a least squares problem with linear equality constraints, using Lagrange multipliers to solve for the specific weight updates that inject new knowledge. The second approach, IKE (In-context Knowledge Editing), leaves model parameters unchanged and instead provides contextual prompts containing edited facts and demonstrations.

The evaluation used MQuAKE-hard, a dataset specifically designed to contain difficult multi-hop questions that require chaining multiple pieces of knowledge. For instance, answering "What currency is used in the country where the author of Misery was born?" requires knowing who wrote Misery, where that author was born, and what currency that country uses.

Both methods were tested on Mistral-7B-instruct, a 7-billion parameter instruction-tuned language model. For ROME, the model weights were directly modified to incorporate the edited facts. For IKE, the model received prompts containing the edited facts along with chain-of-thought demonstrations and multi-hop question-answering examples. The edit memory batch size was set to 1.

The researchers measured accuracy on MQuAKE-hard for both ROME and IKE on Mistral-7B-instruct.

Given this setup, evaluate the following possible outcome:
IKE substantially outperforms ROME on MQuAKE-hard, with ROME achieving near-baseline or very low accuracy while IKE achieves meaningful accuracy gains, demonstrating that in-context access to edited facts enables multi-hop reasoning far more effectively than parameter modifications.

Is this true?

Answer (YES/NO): NO